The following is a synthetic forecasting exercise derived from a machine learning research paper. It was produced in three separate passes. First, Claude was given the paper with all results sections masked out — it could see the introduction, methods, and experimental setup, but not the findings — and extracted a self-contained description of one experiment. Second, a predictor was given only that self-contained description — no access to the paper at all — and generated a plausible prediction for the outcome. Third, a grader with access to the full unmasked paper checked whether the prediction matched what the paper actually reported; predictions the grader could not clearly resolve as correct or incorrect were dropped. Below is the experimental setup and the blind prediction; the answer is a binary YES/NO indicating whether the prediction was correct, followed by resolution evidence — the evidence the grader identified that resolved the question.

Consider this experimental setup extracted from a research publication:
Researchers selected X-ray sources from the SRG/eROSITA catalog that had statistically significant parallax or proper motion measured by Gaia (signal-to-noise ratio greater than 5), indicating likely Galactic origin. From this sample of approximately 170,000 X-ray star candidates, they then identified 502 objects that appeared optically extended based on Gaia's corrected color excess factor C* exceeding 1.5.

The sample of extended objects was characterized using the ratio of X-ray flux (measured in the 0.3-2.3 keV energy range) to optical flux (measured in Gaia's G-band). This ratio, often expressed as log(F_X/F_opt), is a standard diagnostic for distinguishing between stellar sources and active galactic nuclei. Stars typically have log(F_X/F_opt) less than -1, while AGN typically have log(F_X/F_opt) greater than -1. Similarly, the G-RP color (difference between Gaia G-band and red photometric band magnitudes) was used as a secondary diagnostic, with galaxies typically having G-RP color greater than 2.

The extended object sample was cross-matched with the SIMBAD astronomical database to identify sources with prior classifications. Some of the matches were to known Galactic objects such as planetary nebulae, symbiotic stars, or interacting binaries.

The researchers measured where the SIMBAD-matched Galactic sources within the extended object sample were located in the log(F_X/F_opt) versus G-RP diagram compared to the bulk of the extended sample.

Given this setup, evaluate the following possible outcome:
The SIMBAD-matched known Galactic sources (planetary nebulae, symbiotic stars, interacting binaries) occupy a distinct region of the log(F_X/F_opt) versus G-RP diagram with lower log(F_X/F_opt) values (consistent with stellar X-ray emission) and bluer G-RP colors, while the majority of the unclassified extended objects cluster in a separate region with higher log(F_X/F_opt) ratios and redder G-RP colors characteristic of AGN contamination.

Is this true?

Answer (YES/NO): NO